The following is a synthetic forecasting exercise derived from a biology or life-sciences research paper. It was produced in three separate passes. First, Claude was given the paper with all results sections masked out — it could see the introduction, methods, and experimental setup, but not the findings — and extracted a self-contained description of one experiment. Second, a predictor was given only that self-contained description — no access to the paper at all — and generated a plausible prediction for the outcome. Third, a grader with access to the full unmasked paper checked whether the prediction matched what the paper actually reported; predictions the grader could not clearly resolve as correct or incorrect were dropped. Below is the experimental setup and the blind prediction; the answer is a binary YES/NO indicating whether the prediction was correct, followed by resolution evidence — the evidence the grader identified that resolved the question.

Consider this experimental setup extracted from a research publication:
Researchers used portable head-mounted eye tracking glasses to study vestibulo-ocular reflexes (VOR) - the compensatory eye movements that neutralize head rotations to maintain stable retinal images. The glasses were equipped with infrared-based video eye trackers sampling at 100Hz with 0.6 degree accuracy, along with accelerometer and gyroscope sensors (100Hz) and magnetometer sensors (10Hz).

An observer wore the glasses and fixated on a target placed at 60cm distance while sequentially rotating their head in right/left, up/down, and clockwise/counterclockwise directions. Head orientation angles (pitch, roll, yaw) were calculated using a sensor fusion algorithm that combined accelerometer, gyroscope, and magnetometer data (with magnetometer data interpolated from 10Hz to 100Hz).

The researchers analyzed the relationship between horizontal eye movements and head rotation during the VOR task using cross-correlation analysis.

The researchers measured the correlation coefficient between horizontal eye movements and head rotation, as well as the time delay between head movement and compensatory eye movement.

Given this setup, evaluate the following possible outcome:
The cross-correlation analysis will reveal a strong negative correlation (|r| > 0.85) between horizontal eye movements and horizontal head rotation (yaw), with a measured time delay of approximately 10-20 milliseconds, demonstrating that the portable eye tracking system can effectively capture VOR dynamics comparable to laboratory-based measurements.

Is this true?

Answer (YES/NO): NO